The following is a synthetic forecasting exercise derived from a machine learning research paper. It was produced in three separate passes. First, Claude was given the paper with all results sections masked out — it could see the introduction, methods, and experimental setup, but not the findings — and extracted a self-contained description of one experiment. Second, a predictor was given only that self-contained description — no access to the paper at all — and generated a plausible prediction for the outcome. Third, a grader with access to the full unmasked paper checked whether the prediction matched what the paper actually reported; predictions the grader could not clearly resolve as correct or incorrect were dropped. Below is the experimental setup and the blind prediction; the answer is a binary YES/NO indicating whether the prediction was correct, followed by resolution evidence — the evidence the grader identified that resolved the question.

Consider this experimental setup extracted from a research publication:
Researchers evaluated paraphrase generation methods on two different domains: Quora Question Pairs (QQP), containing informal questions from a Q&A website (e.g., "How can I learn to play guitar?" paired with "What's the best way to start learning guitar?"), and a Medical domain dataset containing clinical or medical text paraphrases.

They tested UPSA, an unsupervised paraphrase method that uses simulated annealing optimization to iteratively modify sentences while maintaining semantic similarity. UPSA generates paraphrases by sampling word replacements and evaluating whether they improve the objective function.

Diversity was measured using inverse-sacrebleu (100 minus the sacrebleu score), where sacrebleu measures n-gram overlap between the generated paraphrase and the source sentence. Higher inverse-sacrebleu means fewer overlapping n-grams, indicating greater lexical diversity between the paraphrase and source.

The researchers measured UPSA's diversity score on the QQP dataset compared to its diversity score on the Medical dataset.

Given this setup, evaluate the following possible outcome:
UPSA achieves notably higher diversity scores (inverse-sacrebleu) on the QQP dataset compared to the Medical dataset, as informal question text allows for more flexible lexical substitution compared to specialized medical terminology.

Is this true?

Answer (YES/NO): NO